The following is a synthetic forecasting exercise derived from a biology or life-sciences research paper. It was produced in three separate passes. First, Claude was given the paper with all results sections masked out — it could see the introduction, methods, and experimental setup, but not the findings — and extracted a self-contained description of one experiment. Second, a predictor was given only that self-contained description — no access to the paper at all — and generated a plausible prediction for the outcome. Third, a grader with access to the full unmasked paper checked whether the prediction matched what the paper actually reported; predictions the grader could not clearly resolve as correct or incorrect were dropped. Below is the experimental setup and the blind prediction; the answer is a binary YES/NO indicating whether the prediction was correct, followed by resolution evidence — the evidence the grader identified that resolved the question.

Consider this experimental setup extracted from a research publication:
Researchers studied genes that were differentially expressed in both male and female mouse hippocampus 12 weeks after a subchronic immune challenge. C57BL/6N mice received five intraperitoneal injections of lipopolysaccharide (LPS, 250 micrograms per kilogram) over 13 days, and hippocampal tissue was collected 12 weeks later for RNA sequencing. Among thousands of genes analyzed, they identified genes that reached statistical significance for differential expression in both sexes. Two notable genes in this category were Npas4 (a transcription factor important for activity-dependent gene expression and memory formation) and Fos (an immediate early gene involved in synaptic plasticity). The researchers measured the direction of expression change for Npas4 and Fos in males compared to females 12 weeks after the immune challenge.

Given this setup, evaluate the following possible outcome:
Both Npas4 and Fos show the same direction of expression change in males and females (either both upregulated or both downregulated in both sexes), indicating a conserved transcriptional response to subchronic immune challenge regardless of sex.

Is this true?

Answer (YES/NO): NO